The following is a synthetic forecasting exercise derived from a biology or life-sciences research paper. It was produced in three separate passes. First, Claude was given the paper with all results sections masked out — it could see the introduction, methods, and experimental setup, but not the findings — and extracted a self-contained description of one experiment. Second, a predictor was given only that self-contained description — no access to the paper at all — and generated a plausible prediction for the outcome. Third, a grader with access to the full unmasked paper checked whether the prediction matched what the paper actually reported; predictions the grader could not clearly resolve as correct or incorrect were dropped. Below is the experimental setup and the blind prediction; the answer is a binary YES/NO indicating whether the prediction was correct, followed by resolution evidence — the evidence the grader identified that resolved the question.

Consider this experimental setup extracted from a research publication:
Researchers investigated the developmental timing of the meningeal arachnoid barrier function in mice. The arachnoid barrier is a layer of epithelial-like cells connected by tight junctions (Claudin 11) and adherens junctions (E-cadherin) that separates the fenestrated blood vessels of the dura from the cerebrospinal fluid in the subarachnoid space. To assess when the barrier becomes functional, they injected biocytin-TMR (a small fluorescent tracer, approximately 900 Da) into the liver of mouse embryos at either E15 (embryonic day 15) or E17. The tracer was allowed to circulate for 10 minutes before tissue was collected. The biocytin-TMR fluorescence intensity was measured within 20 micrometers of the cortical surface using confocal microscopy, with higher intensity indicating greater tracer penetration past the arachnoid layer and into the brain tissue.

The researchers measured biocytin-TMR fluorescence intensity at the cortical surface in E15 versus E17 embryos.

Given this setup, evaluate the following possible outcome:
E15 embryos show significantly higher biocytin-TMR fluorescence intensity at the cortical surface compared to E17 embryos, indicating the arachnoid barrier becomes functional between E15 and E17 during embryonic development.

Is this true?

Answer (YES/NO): YES